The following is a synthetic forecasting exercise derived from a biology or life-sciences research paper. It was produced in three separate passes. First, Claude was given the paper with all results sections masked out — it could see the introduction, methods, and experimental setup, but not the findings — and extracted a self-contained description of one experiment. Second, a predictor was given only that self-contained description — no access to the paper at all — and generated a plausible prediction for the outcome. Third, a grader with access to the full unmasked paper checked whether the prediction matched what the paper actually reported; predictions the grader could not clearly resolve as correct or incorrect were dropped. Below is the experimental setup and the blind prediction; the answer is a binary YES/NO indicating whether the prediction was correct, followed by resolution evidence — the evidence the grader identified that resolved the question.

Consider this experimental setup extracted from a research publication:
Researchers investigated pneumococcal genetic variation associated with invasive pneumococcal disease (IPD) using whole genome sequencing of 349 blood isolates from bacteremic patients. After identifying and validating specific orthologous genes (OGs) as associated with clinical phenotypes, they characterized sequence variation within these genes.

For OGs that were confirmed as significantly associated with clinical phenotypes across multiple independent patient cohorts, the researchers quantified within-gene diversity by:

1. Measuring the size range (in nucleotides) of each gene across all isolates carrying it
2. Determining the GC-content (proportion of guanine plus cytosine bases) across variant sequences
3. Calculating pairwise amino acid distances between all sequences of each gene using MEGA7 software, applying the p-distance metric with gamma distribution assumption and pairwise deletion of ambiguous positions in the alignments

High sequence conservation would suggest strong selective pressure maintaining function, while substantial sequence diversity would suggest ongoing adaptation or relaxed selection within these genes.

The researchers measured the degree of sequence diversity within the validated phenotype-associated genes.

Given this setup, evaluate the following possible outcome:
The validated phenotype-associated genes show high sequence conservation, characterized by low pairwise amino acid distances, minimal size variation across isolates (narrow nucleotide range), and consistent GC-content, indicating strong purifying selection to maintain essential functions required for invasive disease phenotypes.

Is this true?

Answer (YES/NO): NO